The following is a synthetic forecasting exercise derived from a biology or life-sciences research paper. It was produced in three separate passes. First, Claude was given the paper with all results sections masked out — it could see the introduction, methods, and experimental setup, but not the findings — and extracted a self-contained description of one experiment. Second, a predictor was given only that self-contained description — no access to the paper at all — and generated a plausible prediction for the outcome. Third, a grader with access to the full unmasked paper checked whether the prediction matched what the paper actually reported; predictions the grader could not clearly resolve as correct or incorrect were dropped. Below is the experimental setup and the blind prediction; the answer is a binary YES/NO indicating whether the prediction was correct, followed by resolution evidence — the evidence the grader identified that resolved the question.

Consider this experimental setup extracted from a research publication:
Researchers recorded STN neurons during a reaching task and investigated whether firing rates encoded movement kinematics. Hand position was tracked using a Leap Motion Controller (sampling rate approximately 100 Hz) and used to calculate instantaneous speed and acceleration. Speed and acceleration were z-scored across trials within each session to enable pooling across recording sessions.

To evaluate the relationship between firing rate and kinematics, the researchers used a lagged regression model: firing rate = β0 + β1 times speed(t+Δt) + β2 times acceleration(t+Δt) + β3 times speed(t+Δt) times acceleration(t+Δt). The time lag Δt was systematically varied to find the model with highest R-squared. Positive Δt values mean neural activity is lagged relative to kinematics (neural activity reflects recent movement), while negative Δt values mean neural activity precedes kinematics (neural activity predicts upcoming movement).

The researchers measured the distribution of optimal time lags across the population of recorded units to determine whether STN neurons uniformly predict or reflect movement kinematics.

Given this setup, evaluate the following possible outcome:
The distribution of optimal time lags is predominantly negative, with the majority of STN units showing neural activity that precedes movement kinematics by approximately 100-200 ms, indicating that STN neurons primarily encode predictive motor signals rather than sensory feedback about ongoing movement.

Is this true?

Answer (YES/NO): NO